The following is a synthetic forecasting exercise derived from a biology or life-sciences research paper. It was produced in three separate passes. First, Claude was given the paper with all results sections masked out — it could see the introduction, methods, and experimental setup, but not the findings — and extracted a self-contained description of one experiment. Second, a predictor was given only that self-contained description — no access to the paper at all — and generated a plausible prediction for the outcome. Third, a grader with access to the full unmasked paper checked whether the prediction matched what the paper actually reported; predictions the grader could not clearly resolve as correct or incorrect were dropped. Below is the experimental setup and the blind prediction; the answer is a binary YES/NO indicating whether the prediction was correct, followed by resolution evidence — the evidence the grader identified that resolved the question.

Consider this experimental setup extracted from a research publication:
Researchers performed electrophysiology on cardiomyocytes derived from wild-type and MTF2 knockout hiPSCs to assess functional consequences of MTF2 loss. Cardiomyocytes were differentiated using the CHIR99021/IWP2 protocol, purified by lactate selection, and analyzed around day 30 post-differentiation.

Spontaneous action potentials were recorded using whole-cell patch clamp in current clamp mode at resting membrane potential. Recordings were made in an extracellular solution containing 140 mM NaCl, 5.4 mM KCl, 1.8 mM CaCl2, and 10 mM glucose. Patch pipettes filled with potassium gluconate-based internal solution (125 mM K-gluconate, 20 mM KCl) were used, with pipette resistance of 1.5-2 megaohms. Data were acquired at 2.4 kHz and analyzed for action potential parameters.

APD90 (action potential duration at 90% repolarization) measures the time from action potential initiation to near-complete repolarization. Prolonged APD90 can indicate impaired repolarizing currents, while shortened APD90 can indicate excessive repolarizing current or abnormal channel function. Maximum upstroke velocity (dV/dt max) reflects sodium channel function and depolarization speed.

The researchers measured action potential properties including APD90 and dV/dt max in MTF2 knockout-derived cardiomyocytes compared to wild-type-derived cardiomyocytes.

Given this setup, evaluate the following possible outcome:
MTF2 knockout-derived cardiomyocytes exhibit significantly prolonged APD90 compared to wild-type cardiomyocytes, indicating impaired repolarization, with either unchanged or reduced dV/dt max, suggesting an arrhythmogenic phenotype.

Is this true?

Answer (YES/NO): NO